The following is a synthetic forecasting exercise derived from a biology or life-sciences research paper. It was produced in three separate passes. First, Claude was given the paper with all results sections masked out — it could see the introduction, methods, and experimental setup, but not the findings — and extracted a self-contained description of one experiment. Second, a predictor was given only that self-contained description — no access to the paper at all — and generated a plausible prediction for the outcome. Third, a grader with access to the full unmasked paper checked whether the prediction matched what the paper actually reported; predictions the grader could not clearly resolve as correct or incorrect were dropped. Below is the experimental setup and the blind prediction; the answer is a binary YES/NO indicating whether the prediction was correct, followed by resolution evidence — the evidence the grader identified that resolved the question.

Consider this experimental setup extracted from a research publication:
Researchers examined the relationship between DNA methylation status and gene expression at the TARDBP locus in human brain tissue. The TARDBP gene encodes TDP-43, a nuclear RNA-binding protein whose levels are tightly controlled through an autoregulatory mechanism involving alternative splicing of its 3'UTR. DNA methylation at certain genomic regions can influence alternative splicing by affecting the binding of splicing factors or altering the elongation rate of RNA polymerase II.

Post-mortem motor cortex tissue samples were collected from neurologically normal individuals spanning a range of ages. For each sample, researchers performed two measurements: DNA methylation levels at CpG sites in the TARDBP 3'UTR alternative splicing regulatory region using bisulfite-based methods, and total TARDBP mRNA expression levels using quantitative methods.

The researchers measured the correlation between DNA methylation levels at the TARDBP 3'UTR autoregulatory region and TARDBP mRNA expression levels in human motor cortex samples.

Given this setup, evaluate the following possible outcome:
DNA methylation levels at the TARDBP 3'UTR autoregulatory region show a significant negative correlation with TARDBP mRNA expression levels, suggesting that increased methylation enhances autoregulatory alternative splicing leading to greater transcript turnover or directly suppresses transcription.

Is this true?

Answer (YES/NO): YES